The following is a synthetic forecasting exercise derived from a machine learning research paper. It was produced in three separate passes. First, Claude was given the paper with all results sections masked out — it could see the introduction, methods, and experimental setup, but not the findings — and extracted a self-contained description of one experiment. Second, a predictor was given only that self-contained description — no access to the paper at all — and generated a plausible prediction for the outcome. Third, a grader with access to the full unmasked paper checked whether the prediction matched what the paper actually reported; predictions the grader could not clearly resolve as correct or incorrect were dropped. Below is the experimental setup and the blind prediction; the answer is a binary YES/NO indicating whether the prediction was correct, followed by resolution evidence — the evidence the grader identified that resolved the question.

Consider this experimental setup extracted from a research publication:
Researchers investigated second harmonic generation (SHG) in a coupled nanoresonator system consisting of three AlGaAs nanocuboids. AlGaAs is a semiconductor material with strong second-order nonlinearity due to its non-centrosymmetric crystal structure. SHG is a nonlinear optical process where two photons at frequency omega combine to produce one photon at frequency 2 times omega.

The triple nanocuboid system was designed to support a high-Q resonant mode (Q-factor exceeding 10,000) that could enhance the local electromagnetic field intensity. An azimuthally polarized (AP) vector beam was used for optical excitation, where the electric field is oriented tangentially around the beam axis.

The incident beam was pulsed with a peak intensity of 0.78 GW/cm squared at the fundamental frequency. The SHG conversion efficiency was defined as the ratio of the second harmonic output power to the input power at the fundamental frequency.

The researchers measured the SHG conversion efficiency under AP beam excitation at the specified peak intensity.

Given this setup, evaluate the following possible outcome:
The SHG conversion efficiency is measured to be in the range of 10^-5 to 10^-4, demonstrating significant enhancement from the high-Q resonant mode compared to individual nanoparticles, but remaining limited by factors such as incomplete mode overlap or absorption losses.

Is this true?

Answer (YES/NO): NO